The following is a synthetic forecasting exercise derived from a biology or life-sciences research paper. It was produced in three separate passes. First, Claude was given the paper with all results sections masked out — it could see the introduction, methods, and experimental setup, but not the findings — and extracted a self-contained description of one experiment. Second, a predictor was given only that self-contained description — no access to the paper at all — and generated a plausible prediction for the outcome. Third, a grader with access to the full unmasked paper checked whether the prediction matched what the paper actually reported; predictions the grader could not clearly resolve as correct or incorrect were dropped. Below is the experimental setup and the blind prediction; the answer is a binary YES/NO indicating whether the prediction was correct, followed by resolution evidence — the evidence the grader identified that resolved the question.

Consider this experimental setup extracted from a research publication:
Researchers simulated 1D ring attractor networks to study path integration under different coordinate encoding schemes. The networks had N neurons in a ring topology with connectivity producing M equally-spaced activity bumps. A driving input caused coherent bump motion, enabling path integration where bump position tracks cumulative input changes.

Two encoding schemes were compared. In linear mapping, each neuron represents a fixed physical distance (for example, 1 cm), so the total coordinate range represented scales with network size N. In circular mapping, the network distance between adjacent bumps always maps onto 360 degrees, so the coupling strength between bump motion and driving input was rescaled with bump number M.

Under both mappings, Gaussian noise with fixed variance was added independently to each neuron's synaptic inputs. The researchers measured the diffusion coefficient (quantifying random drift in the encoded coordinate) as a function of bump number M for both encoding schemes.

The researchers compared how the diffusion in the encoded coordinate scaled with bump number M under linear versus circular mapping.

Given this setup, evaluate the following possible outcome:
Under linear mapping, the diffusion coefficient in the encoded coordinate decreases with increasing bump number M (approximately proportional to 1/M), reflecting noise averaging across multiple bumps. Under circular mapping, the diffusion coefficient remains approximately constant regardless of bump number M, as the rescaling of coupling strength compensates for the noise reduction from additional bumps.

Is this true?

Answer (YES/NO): YES